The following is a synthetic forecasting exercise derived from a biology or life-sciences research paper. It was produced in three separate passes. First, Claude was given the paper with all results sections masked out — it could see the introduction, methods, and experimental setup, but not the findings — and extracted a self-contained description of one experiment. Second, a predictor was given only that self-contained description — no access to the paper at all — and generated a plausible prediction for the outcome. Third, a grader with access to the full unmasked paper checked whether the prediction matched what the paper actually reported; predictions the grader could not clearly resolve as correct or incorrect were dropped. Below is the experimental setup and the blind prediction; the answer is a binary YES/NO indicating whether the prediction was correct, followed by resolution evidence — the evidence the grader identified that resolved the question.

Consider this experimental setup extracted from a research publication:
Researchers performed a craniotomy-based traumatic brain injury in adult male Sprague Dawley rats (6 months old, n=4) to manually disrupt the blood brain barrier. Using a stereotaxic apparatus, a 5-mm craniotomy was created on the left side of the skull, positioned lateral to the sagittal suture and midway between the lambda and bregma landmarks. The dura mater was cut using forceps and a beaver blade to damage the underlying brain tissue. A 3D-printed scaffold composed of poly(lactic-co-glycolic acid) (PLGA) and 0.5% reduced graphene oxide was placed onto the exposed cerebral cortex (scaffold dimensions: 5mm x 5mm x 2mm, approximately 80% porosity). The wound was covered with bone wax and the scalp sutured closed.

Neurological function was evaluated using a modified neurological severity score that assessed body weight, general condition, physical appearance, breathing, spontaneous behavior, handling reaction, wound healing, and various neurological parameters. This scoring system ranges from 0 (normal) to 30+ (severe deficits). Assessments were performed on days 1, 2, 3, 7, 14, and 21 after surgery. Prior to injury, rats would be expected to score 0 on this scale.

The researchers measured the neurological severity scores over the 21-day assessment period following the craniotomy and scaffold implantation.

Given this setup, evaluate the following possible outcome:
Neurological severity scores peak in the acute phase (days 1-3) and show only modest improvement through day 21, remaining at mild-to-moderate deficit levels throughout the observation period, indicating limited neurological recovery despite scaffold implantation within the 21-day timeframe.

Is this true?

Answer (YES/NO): NO